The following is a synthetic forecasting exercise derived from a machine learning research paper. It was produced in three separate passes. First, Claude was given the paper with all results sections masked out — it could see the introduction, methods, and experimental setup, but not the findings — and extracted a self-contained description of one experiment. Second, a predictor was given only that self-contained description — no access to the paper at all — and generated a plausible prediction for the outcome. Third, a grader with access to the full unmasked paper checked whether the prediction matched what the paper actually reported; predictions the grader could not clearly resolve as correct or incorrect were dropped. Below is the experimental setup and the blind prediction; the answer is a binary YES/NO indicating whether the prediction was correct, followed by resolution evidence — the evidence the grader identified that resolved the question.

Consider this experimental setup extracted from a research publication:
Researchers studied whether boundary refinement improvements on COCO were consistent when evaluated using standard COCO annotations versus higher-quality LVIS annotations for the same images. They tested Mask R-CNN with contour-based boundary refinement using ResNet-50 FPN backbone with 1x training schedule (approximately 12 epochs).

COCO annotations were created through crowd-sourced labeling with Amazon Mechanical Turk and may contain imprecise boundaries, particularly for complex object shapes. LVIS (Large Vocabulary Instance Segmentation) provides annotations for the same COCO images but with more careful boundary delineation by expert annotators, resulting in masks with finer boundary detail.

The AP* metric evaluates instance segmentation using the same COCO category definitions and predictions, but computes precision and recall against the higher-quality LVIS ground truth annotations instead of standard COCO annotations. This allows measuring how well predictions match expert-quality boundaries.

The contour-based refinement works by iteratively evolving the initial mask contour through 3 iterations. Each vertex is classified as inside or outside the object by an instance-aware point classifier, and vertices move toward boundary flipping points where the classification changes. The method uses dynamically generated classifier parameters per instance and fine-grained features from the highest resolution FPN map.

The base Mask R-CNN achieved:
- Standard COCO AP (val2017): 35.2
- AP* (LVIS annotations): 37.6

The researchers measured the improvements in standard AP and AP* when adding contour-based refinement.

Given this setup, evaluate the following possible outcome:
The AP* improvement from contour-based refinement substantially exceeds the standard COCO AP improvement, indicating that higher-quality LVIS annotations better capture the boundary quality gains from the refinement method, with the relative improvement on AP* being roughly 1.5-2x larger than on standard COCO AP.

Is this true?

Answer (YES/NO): YES